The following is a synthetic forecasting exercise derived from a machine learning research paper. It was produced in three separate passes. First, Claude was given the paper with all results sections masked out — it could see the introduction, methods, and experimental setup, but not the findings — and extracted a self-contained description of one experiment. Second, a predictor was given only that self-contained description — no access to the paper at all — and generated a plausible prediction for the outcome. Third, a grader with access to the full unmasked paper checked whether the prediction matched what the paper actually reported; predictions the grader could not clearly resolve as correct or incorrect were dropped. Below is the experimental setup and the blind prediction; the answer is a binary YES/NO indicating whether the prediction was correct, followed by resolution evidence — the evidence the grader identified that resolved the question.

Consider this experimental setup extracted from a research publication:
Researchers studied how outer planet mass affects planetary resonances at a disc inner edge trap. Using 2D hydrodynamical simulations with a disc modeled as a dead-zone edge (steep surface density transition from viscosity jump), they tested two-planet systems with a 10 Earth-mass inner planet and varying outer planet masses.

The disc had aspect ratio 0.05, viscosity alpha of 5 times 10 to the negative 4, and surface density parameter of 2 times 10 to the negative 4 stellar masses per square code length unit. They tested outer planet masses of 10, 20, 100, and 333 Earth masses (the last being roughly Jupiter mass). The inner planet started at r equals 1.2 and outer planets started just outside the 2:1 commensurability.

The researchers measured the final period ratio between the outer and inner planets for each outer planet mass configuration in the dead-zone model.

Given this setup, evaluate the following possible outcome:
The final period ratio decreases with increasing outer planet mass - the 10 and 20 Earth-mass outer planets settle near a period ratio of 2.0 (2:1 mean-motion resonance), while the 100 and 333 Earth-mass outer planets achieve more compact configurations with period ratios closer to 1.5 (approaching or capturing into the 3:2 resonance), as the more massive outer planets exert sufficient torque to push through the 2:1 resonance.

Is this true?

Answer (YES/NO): NO